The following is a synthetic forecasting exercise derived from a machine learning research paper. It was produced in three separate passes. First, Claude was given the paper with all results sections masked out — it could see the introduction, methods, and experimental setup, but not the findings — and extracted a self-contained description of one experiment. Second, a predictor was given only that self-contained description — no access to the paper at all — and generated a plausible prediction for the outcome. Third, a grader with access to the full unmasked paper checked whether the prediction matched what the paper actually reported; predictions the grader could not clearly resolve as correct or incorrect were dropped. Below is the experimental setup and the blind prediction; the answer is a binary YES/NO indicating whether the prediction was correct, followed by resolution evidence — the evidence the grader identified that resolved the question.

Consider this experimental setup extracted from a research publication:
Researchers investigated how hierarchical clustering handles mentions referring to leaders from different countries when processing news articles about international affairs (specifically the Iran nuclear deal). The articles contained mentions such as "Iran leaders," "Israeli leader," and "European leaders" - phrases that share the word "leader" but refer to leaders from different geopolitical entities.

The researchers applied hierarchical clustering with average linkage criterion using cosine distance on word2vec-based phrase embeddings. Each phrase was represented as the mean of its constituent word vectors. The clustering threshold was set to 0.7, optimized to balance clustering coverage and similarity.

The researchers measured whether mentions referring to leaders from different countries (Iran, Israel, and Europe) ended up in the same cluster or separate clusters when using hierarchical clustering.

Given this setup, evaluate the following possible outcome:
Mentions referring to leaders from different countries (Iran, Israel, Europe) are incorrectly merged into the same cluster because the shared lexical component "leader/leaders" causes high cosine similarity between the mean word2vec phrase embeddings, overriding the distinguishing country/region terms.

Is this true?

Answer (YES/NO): YES